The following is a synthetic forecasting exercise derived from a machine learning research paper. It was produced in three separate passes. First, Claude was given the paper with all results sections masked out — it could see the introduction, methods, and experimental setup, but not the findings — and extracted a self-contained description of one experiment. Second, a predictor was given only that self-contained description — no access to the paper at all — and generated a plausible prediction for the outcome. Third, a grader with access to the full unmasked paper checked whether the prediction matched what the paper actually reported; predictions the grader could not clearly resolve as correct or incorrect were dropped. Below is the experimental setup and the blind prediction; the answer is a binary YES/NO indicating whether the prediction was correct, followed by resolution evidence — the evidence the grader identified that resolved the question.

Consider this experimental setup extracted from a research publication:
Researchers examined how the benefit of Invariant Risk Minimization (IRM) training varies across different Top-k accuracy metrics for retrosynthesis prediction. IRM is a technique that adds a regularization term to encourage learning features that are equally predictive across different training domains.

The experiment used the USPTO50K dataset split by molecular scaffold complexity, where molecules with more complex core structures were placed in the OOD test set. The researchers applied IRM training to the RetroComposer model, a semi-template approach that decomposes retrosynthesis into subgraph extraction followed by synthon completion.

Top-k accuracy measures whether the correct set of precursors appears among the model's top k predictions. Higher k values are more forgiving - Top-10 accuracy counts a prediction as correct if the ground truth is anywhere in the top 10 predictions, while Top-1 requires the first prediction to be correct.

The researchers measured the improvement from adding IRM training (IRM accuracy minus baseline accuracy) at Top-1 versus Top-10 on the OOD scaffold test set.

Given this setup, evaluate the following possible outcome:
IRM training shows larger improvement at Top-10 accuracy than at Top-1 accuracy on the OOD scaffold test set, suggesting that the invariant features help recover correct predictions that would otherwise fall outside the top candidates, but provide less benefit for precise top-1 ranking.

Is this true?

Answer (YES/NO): YES